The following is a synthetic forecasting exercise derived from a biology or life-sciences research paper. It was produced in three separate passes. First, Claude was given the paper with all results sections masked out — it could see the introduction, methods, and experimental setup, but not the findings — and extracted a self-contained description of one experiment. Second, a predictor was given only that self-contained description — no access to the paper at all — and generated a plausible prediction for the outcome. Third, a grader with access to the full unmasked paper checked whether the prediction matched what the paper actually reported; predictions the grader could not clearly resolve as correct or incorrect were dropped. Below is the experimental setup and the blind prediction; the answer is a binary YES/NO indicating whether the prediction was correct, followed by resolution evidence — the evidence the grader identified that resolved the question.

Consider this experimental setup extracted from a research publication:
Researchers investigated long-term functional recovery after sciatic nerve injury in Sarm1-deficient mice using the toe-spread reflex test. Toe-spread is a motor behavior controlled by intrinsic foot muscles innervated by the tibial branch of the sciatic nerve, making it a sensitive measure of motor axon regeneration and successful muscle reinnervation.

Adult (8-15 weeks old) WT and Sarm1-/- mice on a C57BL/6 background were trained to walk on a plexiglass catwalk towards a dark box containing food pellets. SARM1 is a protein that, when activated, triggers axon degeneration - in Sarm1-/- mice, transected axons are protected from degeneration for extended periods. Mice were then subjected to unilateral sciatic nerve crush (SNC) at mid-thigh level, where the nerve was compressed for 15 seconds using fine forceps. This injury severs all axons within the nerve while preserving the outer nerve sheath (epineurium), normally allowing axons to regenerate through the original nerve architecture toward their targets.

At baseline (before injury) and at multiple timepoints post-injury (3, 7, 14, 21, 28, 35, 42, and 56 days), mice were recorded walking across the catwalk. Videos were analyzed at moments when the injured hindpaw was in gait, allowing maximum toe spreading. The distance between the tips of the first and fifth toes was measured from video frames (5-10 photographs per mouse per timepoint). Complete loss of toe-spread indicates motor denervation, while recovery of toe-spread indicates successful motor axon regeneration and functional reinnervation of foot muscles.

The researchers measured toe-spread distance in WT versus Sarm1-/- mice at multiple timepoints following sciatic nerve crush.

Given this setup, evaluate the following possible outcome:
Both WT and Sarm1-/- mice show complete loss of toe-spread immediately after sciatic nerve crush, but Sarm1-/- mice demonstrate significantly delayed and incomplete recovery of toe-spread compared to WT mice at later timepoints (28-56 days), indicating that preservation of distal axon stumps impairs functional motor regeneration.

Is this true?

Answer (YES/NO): NO